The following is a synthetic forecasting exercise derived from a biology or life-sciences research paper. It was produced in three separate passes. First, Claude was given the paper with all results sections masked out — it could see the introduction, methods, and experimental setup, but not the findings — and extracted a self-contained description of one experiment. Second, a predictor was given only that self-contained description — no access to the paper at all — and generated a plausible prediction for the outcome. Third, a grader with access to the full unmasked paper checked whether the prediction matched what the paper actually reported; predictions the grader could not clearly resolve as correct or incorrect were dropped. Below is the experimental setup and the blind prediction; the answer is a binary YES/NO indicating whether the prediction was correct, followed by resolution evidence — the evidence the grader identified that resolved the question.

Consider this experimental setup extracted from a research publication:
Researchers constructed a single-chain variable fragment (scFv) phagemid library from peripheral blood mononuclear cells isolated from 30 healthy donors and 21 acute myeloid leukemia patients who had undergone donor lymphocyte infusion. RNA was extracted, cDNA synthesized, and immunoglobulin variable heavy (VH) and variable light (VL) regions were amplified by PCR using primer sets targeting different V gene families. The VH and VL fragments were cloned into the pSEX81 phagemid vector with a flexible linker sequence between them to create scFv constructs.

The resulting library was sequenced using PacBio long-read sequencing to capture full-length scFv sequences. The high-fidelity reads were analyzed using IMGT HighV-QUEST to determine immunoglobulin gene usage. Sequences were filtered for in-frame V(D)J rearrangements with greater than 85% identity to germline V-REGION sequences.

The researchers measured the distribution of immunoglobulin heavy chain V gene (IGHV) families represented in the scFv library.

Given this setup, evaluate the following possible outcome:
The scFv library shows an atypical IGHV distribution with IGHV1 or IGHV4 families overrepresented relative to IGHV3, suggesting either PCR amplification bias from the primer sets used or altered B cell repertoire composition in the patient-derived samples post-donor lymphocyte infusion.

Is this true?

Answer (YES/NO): NO